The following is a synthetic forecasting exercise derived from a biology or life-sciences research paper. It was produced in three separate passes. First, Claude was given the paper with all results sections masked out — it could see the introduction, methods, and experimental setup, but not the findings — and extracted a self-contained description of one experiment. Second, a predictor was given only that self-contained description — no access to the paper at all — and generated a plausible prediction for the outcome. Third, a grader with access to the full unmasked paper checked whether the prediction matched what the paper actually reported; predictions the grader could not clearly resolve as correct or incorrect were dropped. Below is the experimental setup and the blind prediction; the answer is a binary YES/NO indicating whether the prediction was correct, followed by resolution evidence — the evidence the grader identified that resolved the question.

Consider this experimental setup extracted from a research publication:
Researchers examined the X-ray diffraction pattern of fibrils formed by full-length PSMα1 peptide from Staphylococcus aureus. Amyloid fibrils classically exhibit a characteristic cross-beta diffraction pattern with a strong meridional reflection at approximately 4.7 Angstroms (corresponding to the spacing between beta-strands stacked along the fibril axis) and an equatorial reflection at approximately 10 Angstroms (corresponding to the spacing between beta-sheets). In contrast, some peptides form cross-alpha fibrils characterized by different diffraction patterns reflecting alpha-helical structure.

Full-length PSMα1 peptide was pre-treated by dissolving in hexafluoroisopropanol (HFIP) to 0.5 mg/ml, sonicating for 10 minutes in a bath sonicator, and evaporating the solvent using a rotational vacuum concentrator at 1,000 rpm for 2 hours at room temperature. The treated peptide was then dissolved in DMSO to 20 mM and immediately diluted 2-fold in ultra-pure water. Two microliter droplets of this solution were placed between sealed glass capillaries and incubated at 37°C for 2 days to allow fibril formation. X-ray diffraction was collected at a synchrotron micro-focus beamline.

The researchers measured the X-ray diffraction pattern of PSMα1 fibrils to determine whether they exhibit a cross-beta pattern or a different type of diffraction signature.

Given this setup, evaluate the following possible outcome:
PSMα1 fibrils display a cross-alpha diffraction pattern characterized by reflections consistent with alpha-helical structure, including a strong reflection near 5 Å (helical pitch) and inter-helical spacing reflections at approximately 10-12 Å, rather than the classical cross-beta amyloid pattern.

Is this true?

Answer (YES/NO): NO